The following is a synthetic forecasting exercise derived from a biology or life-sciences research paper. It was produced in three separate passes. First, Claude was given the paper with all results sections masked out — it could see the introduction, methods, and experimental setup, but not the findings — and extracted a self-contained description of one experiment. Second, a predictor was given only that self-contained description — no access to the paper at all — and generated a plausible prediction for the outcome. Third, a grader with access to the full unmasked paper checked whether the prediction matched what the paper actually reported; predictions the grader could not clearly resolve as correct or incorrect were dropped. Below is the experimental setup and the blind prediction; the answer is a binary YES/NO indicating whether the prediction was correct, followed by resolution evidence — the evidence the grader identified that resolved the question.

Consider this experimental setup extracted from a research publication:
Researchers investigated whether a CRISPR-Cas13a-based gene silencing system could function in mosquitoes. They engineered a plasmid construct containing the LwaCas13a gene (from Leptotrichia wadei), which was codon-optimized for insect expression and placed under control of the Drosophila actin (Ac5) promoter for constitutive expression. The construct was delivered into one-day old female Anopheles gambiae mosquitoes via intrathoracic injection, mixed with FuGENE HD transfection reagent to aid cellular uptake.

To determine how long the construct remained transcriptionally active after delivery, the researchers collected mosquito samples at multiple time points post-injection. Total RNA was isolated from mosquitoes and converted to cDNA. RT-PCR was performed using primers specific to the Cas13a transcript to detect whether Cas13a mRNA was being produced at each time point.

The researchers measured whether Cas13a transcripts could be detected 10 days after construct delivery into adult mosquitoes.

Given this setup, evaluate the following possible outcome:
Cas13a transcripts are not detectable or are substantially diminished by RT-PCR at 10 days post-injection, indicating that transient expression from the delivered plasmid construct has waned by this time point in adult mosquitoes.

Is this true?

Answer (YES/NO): NO